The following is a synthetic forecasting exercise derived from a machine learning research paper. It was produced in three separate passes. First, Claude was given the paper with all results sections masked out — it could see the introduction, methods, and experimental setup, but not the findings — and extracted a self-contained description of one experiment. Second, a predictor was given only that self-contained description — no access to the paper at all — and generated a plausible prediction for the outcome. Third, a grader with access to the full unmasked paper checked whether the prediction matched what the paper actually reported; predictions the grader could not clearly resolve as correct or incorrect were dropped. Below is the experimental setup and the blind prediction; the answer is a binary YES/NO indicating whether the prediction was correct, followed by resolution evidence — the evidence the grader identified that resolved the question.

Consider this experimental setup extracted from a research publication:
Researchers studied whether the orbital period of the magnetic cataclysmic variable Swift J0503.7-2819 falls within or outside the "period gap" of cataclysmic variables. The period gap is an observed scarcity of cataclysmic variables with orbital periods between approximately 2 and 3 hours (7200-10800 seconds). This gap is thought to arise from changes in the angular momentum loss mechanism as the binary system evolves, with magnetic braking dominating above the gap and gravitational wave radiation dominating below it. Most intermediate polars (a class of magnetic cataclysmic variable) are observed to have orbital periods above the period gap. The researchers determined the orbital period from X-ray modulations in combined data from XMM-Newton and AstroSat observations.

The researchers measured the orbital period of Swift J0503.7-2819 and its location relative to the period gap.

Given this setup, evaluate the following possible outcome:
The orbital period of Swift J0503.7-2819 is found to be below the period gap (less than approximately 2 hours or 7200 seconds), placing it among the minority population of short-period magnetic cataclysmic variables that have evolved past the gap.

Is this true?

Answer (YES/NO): YES